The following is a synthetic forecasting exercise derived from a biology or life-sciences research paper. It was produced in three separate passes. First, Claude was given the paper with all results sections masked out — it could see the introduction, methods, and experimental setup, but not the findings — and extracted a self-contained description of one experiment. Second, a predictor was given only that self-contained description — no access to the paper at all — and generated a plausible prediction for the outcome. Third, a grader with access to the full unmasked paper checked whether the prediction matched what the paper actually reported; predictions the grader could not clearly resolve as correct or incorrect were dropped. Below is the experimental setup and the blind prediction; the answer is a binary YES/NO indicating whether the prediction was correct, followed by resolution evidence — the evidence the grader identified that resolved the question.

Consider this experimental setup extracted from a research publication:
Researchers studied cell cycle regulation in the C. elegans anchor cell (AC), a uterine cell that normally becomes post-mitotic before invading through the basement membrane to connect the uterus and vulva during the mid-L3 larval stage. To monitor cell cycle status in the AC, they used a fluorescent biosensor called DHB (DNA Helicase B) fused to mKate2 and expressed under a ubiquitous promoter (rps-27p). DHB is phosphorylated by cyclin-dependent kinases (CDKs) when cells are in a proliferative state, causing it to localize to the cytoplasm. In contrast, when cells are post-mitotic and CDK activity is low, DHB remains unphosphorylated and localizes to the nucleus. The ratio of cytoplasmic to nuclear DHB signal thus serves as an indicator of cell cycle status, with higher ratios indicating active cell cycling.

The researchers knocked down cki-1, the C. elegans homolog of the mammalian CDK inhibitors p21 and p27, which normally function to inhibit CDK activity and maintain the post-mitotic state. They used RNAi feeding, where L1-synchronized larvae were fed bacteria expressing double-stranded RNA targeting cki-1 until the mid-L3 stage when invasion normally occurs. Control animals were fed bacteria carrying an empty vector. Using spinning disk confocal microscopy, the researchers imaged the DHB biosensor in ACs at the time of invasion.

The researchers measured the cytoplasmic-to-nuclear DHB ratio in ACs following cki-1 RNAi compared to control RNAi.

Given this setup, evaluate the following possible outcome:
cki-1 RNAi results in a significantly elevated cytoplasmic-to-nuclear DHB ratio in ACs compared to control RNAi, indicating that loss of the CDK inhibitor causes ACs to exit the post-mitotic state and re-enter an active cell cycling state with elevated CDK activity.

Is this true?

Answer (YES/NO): YES